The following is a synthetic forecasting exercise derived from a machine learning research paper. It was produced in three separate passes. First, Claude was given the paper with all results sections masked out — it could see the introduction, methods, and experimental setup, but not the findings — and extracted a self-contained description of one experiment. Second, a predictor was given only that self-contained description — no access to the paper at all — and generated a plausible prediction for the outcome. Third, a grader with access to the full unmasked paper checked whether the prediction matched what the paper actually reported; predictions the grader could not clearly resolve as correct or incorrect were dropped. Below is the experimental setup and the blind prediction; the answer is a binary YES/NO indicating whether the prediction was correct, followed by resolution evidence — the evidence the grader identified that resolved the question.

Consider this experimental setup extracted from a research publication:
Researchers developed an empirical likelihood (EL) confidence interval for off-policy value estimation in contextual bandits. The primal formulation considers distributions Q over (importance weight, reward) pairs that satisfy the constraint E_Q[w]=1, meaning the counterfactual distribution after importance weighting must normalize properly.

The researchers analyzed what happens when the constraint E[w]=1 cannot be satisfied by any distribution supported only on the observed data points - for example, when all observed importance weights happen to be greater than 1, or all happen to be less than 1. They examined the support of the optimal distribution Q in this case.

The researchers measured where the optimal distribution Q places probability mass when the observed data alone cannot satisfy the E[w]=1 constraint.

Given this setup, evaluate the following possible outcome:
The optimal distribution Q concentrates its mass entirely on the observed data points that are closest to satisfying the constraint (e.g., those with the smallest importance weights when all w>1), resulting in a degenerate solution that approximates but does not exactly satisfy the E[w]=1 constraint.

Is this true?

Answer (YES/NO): NO